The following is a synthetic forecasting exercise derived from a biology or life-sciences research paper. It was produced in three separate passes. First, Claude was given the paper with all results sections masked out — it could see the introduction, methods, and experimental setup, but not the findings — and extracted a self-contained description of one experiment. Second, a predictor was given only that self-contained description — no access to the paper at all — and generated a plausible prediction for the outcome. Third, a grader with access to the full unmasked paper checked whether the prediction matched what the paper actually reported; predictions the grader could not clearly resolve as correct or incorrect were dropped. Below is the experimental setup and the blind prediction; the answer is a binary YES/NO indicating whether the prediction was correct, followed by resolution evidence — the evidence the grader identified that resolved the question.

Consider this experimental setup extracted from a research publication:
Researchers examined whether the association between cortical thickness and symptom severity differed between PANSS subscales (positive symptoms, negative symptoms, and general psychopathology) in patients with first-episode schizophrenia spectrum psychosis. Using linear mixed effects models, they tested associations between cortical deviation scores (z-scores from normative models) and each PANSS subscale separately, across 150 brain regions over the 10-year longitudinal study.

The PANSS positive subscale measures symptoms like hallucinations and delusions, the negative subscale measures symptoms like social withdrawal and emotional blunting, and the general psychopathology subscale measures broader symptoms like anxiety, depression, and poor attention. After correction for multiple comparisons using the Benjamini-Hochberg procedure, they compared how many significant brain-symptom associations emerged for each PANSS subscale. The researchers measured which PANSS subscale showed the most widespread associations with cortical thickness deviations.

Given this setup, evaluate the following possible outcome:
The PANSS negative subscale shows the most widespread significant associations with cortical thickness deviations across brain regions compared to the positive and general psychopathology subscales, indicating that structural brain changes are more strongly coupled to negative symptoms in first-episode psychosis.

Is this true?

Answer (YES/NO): YES